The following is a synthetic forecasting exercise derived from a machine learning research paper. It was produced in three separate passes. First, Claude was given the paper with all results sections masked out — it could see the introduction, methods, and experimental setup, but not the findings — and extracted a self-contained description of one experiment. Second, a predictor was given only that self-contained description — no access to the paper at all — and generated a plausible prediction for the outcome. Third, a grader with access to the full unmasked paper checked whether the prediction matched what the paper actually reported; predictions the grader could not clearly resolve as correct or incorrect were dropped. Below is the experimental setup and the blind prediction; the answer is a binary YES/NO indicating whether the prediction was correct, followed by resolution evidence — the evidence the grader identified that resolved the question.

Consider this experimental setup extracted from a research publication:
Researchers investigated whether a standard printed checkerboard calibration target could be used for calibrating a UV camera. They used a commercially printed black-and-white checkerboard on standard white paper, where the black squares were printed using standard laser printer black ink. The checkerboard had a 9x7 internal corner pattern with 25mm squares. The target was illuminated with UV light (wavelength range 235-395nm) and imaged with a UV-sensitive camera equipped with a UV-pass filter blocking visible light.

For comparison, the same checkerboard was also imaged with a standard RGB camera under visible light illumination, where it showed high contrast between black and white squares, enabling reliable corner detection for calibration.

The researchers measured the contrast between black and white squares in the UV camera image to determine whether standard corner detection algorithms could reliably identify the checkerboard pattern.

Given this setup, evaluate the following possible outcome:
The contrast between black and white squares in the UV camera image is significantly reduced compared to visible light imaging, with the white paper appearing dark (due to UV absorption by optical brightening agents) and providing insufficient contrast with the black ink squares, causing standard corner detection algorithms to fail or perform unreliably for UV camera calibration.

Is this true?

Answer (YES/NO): NO